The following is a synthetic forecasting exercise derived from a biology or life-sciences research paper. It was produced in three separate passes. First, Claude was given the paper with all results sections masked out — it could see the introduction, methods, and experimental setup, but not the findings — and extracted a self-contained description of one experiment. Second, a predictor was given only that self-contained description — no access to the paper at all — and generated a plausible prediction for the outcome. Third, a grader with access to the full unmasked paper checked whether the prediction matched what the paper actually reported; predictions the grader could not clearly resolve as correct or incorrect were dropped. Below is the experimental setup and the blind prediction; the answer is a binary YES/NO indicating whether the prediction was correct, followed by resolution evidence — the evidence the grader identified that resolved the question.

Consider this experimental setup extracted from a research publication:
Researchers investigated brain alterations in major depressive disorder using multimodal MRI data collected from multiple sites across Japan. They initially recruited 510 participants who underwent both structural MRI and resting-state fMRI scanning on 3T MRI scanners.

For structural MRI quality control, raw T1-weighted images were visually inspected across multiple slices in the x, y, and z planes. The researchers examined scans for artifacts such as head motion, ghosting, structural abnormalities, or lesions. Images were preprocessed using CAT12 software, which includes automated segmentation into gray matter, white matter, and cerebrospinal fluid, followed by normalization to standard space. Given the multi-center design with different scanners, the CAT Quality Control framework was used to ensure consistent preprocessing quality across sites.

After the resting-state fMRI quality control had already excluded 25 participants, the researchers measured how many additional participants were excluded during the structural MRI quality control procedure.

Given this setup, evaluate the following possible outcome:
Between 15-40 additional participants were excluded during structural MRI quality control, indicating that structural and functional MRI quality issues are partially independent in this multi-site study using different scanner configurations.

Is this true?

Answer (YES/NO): YES